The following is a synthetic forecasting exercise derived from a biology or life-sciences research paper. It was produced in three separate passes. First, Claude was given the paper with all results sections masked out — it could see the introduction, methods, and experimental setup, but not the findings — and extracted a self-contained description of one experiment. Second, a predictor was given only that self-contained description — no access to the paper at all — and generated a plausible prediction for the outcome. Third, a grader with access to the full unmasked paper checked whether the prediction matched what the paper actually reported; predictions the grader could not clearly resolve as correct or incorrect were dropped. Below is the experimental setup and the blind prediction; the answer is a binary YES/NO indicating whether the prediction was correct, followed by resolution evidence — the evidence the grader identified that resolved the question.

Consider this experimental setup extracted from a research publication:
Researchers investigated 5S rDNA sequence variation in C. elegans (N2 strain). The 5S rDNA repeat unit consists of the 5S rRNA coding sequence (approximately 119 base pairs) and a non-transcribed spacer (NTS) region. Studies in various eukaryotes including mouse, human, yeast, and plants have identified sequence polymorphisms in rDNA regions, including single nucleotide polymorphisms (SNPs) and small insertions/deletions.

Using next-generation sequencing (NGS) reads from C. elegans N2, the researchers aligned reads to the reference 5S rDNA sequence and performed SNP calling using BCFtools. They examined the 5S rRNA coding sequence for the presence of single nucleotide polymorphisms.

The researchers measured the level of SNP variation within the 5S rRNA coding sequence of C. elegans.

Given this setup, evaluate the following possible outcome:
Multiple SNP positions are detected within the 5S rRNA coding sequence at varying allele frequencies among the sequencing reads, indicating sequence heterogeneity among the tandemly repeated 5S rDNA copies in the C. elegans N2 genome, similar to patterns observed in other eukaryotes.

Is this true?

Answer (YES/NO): NO